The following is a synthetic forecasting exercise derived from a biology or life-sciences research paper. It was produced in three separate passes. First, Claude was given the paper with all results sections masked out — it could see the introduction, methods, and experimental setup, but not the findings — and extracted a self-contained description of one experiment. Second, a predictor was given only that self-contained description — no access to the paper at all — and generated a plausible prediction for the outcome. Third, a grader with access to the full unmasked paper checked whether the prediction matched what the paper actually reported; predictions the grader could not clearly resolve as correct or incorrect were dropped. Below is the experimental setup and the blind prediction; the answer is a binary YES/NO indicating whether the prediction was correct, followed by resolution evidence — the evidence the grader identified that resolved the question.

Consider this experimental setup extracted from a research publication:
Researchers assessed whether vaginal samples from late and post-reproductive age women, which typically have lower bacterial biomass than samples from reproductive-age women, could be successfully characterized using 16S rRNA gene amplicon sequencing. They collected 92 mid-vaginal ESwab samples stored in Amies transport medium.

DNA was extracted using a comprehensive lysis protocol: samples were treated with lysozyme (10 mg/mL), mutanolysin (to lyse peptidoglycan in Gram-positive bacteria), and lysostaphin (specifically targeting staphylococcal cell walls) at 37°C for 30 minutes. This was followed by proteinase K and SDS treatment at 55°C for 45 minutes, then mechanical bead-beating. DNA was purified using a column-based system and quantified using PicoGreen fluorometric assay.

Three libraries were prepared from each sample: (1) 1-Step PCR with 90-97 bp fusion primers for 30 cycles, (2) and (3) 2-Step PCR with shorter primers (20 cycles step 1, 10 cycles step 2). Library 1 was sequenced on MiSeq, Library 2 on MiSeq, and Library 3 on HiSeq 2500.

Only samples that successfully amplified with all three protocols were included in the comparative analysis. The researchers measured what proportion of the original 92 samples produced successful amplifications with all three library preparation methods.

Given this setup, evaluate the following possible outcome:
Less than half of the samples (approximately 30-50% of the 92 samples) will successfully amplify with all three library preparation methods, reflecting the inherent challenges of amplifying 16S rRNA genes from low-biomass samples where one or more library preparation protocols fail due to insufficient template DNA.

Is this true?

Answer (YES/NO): NO